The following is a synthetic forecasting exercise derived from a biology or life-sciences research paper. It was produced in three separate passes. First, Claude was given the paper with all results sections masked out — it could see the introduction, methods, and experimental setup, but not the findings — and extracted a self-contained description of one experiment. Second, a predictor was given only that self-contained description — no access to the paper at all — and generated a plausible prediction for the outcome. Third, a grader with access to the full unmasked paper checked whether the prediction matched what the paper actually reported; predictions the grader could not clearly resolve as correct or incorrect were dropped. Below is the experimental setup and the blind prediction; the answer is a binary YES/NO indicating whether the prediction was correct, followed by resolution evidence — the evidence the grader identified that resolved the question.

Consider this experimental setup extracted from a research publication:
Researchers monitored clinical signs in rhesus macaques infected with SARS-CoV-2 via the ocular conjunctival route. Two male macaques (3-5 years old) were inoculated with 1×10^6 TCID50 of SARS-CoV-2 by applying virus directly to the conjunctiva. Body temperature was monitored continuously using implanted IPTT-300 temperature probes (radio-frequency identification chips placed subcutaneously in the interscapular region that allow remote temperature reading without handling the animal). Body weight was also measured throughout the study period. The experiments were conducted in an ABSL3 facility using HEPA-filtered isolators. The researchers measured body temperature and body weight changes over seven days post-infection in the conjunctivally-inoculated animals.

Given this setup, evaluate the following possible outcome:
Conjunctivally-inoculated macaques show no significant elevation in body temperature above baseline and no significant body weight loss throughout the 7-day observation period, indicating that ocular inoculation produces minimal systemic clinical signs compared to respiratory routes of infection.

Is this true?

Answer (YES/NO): YES